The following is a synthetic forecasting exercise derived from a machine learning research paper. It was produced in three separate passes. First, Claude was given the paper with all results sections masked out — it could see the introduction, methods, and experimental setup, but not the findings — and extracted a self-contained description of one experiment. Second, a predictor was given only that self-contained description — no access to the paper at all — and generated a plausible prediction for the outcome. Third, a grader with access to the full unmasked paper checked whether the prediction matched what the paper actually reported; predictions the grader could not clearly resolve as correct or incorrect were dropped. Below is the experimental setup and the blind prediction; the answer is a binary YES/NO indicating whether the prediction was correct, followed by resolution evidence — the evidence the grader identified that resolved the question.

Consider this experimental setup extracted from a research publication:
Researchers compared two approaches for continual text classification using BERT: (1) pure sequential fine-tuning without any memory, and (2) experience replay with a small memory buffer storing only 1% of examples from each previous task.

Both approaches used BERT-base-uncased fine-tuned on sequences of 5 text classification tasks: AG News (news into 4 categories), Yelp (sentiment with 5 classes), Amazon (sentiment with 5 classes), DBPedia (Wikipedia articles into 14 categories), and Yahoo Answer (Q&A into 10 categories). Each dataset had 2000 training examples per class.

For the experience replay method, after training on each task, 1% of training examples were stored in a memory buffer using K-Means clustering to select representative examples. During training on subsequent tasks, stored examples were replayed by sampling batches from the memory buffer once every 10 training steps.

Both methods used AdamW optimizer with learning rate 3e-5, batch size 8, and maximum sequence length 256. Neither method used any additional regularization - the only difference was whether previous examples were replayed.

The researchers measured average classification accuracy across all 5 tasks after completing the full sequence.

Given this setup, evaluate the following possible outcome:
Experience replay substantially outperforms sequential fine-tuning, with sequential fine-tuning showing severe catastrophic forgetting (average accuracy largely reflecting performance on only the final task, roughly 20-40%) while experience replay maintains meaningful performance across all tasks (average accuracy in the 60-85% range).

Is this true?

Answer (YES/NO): YES